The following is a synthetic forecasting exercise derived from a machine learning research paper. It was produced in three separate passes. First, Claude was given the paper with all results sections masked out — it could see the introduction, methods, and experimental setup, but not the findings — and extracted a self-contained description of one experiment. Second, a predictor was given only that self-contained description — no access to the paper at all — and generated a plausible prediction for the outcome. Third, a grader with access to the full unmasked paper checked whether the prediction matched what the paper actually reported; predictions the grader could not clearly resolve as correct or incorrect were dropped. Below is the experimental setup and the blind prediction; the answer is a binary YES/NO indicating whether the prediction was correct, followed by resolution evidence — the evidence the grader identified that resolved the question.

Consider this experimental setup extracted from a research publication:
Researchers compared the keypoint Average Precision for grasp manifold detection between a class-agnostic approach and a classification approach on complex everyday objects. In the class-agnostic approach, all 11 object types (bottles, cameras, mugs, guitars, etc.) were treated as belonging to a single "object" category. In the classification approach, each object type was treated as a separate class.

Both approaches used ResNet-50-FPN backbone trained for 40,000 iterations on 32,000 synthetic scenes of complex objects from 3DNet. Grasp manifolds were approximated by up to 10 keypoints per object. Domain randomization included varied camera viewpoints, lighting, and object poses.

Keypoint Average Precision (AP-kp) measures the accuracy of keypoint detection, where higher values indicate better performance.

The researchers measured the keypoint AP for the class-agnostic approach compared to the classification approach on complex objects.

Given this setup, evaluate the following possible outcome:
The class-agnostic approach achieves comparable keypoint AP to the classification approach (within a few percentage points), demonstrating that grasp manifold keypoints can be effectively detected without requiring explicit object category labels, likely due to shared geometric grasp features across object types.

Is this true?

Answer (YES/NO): YES